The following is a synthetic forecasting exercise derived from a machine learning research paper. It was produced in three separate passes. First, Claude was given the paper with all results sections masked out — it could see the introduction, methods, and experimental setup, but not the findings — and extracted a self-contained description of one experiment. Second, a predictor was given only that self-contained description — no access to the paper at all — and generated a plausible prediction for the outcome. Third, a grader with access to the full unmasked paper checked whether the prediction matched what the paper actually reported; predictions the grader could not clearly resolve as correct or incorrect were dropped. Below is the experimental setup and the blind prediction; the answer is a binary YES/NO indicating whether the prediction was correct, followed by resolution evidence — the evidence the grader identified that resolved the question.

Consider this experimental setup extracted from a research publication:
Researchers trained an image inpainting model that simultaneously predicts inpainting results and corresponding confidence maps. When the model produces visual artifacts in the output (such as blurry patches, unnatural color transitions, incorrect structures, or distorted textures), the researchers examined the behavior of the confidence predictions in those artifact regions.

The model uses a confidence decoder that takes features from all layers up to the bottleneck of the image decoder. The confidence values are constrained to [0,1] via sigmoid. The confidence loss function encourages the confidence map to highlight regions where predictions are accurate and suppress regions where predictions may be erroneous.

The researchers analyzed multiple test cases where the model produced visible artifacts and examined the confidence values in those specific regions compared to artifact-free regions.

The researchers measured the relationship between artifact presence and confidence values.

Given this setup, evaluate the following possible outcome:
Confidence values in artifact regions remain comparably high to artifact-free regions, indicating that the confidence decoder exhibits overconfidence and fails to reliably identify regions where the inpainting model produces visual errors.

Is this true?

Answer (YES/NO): NO